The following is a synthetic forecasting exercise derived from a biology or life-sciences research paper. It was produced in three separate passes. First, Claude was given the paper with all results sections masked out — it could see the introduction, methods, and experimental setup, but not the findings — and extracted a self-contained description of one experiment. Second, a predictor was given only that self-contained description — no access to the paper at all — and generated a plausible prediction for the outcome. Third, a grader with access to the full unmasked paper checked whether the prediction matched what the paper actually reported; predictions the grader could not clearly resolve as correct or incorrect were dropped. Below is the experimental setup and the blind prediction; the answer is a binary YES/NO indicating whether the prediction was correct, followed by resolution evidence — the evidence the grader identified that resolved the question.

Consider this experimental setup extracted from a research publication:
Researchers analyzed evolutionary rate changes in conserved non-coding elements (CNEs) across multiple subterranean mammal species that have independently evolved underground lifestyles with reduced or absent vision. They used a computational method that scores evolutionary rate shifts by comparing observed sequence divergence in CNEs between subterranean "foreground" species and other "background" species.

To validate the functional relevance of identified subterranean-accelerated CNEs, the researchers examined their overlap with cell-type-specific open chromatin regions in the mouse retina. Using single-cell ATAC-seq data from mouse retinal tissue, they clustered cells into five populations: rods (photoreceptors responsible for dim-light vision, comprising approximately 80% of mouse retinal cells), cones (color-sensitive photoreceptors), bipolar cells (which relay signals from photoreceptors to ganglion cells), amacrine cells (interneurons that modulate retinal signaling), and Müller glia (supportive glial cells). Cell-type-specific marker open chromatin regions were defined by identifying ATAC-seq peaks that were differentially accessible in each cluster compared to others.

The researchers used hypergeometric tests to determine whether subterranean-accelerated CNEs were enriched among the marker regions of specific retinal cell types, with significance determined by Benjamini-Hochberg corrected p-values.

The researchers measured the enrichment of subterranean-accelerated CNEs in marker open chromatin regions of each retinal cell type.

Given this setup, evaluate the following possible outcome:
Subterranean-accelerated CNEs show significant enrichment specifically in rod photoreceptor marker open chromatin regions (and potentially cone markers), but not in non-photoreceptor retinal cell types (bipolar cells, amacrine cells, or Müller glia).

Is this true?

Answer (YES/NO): NO